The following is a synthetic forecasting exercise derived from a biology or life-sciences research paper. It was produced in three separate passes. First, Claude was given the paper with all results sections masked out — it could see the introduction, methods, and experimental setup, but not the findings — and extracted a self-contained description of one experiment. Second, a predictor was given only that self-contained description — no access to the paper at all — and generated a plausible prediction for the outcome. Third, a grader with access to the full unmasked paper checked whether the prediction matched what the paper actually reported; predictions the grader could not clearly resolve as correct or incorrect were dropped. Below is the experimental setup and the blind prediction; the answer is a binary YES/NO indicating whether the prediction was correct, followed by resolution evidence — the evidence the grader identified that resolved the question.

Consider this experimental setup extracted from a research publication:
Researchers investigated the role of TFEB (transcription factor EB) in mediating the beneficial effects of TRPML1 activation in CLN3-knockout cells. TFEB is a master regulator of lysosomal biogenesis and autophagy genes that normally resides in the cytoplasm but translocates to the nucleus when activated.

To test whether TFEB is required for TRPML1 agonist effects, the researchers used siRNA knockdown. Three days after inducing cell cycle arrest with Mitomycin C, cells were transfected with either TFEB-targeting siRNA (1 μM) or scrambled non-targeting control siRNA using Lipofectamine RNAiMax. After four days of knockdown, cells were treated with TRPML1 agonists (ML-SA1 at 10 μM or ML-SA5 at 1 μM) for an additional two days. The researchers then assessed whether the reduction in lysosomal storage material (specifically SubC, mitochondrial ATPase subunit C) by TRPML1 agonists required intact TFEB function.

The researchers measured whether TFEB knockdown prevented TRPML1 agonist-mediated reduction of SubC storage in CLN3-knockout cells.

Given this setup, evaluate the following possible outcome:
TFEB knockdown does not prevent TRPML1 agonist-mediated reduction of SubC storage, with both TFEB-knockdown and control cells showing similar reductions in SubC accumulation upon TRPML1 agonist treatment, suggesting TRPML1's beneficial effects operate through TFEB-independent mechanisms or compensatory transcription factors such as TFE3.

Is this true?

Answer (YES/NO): YES